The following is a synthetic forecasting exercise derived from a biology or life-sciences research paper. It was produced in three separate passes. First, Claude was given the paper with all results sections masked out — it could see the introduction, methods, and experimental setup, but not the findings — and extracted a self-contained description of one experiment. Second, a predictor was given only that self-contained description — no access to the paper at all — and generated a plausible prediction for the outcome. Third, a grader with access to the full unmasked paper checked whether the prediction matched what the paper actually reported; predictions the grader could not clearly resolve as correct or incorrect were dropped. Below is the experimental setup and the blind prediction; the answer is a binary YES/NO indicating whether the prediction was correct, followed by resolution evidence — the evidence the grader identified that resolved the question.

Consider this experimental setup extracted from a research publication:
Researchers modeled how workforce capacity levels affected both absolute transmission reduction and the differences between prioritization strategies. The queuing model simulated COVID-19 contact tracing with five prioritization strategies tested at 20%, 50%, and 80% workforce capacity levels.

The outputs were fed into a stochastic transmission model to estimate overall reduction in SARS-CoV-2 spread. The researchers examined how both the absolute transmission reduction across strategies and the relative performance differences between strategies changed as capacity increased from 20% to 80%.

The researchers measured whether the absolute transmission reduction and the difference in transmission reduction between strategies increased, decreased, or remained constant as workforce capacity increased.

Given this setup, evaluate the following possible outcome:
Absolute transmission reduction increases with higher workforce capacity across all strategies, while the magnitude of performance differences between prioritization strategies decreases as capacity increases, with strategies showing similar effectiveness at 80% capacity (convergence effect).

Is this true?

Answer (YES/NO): NO